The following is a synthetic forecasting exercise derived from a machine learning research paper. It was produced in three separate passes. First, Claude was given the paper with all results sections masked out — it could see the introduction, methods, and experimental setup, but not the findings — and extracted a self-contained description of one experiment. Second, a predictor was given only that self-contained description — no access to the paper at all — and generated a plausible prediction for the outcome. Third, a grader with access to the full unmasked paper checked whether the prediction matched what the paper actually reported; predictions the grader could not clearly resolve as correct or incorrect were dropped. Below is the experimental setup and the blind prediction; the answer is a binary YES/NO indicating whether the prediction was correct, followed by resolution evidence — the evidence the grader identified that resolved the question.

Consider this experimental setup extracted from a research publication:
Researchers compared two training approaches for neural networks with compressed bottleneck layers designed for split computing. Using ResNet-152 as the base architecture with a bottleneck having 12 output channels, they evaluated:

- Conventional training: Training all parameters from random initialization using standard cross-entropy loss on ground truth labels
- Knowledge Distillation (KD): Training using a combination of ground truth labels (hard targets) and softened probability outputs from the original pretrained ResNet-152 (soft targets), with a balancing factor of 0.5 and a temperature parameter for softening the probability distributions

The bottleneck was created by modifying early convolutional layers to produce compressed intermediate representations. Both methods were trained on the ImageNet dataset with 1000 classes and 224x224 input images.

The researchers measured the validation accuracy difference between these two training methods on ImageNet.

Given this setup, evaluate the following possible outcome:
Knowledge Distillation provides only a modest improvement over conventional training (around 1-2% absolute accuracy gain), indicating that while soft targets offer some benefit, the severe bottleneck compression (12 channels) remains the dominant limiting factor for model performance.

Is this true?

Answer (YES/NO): YES